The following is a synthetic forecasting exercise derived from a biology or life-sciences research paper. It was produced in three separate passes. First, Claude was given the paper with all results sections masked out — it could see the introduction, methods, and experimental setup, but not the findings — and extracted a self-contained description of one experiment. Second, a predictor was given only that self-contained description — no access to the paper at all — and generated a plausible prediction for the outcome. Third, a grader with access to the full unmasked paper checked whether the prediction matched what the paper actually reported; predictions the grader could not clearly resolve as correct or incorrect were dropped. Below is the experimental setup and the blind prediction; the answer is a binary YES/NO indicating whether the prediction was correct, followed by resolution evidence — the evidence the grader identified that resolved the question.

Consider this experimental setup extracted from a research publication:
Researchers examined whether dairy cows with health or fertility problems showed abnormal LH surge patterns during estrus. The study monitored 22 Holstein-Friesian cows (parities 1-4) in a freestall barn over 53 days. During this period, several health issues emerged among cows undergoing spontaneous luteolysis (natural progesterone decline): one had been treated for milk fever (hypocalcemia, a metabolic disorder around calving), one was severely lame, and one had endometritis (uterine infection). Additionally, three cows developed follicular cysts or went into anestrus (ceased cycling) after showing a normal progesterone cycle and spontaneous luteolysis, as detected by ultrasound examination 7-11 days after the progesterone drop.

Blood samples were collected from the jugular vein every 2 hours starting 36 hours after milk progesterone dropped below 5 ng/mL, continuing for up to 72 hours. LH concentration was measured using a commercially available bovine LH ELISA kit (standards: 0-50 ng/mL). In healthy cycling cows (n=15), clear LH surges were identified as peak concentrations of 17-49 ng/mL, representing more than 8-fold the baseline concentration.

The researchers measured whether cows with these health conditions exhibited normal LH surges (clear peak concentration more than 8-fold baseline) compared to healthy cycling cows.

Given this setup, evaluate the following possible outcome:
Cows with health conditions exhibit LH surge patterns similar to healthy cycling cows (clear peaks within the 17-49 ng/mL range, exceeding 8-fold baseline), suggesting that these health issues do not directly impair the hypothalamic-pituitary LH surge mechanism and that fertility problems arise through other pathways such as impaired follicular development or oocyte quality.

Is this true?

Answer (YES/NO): NO